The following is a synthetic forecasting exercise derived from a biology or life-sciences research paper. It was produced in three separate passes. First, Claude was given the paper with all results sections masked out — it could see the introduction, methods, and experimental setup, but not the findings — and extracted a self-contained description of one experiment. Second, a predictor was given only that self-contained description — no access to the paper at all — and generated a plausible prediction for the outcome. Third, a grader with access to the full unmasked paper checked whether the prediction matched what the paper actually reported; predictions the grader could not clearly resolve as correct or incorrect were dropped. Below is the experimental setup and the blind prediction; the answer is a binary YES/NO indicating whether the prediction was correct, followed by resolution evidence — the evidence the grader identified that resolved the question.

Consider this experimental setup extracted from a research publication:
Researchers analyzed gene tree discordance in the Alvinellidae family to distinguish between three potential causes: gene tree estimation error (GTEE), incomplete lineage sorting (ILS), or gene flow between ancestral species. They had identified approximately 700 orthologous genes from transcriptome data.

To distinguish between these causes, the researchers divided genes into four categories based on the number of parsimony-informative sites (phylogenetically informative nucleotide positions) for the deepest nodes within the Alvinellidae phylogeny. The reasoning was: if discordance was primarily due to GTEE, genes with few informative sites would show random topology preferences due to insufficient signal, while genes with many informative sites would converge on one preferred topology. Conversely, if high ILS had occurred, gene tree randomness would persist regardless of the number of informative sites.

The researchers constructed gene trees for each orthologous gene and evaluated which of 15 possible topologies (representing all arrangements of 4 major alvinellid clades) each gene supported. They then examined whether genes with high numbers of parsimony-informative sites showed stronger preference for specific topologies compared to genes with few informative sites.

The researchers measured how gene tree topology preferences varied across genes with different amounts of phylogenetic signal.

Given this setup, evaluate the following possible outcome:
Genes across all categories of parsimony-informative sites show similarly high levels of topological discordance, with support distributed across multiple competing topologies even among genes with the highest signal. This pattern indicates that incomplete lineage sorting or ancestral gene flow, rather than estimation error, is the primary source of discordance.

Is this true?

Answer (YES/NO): YES